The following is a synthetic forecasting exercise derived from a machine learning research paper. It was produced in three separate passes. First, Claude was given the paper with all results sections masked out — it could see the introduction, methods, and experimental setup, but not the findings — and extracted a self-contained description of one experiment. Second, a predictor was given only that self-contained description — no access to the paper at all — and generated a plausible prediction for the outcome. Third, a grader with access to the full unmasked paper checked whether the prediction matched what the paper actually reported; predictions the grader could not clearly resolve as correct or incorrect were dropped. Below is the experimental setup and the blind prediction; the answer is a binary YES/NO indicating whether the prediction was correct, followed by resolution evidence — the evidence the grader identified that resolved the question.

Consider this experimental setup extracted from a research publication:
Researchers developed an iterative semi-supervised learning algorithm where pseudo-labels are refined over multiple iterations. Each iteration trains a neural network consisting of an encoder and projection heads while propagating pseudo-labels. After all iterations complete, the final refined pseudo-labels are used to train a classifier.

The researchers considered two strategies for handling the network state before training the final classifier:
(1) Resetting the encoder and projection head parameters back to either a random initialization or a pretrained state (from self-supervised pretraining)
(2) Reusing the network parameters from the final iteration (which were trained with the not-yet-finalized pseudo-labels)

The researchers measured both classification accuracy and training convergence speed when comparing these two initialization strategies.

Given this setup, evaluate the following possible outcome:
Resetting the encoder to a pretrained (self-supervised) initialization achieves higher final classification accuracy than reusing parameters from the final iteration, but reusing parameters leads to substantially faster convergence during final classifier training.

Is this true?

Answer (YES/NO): YES